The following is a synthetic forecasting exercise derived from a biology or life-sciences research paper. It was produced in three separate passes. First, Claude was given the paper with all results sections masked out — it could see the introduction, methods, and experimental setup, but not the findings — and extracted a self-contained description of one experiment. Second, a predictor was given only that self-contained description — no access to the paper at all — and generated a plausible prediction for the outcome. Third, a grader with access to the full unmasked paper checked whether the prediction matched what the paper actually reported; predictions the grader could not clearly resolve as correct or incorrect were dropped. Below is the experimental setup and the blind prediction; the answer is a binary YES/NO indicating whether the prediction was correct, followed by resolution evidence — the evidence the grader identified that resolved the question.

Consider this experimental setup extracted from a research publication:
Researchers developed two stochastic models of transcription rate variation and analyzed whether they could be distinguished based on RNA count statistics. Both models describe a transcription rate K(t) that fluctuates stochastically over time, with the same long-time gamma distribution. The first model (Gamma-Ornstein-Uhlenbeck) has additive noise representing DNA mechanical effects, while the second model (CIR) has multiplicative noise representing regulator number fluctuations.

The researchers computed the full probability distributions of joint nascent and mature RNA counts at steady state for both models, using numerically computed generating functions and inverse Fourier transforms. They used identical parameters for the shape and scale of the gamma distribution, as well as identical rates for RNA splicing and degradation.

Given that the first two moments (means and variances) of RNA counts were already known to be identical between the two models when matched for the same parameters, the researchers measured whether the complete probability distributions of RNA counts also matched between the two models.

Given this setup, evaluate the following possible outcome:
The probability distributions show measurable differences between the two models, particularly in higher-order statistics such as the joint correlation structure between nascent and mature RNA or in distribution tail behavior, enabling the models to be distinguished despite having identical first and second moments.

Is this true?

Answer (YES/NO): NO